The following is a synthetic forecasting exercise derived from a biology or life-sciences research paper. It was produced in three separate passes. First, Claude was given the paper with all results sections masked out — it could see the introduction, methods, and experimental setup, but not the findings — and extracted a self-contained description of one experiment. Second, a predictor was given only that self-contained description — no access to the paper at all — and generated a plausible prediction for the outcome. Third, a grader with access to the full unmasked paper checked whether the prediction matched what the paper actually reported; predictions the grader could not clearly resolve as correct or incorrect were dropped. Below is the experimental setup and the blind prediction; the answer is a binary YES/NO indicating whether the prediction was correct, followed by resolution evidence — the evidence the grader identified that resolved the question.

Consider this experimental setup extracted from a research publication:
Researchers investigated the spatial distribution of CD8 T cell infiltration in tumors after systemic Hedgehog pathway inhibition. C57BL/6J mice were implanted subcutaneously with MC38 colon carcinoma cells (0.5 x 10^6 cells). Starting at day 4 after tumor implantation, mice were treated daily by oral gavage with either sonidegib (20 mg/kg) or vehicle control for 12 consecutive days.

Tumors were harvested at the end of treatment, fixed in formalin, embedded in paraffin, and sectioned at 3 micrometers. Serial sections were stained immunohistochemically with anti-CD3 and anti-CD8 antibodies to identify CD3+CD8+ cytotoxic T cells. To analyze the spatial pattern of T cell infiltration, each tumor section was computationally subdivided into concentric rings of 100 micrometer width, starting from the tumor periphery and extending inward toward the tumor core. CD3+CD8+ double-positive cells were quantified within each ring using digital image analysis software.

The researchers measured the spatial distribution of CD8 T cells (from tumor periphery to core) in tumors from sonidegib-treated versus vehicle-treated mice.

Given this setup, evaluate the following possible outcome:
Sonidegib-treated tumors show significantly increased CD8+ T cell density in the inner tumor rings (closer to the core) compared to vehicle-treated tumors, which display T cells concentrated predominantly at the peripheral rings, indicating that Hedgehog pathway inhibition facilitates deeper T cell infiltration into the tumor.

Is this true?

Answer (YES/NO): NO